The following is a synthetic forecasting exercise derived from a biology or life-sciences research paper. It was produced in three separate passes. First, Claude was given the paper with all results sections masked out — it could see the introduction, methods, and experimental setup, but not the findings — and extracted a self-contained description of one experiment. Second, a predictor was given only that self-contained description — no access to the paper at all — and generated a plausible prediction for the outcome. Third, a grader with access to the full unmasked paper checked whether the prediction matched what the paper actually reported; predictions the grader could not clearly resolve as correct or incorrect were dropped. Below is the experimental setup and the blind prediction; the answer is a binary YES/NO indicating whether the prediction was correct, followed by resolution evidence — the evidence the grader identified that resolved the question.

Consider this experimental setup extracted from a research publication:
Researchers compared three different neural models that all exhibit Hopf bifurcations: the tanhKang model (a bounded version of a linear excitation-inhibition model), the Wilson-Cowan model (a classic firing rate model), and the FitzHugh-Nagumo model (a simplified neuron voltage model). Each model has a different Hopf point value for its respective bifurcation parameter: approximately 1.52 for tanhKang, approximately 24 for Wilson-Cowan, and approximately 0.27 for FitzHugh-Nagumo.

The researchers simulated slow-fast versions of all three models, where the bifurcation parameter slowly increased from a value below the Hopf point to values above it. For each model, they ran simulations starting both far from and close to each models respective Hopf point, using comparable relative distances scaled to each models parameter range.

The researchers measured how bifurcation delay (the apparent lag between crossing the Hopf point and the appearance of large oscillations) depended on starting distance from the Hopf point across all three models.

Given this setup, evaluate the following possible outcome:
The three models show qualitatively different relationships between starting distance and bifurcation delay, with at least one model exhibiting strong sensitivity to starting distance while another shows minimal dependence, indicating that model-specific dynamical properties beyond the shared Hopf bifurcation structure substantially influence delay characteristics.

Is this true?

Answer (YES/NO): NO